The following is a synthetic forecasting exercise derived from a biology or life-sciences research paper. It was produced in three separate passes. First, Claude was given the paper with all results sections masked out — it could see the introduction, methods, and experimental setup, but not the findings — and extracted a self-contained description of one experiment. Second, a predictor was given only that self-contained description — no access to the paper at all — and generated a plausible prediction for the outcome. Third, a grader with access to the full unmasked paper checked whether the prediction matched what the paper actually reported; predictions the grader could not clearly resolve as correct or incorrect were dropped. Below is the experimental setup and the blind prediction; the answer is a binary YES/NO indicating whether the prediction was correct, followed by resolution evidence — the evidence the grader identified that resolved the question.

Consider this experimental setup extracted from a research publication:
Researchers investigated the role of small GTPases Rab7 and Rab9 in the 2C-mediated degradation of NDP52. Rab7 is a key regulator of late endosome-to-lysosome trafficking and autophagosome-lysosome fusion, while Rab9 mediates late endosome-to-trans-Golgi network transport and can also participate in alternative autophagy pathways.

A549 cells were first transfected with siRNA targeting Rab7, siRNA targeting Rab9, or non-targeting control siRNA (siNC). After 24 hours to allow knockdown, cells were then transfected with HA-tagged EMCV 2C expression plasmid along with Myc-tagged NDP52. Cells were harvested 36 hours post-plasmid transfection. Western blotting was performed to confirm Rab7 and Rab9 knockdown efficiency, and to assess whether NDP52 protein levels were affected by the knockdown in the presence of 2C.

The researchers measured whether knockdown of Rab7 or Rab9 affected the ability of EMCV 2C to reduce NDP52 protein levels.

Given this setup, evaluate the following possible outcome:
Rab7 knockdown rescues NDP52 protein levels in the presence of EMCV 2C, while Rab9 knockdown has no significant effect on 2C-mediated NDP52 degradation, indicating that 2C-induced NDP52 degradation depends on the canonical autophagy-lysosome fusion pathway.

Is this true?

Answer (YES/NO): NO